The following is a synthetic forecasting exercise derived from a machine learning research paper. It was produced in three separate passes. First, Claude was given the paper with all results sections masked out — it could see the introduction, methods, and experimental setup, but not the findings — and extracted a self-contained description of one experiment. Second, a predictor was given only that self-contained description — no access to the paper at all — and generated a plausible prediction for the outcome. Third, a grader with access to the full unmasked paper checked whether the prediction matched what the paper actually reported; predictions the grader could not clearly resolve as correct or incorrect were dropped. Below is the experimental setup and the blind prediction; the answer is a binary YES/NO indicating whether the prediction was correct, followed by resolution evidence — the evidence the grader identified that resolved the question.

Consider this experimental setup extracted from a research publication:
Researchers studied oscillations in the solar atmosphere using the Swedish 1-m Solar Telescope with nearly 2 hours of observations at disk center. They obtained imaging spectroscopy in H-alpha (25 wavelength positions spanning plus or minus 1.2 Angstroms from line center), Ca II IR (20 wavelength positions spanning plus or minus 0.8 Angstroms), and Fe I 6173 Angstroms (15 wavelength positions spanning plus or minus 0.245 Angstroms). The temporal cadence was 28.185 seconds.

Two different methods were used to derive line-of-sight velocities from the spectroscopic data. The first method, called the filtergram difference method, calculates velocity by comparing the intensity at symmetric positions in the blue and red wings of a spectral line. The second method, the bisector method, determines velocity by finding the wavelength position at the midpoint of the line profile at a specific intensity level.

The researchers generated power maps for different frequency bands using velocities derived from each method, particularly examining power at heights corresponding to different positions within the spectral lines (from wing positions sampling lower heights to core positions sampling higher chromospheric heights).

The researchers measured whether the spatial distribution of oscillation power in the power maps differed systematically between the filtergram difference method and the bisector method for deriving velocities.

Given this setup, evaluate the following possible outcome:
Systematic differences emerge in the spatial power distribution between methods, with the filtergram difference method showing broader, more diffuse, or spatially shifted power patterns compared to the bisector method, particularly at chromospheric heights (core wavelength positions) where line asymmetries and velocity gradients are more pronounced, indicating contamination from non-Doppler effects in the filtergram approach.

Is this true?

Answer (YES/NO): NO